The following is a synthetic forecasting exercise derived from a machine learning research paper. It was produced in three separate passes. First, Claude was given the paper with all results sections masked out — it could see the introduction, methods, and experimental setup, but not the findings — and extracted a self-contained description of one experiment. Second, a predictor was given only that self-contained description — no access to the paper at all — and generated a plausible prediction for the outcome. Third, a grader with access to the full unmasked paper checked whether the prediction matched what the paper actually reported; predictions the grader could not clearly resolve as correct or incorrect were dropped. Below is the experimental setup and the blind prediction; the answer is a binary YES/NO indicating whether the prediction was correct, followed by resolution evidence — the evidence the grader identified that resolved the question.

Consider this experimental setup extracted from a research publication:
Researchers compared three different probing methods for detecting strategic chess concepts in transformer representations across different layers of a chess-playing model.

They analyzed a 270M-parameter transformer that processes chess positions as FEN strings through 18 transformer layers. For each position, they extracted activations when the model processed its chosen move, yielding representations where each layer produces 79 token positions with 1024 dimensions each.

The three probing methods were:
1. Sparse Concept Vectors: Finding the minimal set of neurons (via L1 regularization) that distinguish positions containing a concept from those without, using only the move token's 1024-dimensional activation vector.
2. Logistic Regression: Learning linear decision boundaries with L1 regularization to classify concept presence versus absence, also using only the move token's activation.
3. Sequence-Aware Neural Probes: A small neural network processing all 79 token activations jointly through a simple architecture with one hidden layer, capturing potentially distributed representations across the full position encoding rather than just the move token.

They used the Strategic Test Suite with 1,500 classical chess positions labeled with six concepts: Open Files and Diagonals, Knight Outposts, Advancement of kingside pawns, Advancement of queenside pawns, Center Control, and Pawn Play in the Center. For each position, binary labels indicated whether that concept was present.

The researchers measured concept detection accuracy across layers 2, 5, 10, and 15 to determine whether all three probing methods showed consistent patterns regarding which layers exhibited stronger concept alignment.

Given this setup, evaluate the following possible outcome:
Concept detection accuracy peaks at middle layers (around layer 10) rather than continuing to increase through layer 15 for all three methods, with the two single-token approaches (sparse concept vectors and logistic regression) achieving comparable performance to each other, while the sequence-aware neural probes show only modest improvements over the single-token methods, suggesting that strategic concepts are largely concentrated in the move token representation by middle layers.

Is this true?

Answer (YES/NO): NO